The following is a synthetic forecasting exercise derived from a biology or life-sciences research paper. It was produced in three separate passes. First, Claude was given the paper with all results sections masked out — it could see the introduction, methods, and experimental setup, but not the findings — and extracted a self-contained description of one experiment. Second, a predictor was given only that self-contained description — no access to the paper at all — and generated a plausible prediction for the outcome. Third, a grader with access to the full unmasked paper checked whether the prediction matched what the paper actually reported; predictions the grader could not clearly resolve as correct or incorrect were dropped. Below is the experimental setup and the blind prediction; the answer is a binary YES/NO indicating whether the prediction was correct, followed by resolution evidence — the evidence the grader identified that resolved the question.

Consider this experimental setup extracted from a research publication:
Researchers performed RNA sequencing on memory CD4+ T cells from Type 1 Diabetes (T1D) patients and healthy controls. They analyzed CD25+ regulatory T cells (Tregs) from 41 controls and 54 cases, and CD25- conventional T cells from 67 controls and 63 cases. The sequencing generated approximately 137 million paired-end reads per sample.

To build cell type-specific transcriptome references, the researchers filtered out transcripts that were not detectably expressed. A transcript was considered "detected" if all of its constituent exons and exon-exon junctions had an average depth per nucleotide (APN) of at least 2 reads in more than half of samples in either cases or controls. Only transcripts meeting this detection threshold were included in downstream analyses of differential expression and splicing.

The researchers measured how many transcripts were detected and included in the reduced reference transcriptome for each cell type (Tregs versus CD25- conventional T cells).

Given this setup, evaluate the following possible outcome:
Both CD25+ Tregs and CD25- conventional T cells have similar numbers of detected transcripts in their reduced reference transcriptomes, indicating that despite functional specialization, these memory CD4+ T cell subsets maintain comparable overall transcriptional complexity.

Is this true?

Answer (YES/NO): NO